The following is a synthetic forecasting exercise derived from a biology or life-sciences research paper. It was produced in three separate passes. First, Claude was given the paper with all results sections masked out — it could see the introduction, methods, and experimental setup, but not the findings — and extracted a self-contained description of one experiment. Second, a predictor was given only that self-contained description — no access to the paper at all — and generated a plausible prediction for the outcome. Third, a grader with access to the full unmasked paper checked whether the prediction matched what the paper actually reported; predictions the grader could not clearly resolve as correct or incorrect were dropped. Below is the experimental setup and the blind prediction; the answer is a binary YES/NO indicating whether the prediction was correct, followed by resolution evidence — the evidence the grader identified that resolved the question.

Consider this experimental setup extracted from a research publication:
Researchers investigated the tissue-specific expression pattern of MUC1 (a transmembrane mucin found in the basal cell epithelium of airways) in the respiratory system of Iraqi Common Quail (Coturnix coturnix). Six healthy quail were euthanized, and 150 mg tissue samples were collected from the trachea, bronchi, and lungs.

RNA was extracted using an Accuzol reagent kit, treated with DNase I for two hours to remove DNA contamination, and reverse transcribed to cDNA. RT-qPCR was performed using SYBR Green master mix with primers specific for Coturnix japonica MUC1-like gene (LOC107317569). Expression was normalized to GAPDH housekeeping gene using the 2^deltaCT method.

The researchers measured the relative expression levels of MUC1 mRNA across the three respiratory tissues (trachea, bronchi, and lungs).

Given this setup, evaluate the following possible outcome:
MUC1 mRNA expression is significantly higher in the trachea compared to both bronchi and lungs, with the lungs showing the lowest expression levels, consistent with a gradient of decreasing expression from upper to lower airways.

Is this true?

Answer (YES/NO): NO